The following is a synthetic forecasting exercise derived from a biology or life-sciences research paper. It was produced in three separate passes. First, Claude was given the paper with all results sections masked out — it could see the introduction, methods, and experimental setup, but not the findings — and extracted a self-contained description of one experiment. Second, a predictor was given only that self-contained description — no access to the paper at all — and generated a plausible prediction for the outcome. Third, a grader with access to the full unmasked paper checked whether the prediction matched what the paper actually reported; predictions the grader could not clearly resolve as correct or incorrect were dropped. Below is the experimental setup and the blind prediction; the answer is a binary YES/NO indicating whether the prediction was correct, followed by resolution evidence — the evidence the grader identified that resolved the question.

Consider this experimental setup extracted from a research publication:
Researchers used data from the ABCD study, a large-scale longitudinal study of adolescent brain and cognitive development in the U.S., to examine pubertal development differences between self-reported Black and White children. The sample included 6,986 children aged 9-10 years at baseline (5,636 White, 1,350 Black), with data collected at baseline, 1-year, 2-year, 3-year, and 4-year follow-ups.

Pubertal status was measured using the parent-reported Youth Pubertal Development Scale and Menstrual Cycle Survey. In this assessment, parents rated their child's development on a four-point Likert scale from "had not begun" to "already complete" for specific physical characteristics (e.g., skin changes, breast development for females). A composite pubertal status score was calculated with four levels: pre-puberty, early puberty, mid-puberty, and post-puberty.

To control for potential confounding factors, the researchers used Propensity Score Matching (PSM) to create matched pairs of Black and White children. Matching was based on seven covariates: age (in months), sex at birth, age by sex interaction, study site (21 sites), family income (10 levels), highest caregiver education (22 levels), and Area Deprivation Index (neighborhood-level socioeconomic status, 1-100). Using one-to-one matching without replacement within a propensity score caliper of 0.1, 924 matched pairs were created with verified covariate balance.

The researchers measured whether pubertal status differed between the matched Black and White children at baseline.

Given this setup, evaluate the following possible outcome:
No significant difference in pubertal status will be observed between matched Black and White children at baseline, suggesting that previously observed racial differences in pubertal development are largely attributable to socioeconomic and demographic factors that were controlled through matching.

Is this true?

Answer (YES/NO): NO